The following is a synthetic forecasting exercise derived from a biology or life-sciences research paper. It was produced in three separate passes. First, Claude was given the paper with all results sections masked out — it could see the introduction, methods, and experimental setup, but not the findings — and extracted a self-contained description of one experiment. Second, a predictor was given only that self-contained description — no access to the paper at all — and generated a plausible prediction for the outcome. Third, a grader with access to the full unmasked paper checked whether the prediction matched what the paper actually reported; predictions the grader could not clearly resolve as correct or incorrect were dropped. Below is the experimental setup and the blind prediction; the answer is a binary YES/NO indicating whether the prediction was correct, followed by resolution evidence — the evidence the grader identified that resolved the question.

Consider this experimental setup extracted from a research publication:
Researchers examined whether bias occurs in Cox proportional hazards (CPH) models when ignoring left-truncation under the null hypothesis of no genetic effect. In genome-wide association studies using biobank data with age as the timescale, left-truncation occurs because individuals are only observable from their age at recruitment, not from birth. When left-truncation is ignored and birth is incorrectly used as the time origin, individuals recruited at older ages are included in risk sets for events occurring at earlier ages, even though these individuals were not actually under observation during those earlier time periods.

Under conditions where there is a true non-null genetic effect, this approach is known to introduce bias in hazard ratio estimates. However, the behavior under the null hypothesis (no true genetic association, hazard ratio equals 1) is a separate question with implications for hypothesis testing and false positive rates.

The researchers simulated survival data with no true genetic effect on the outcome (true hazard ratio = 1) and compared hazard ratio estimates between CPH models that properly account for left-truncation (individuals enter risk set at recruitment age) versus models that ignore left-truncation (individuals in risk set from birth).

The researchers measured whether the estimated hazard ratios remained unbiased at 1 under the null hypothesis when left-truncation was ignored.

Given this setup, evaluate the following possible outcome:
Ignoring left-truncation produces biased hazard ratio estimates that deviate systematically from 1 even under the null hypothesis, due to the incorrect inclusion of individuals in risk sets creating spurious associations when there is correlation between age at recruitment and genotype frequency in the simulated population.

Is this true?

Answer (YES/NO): NO